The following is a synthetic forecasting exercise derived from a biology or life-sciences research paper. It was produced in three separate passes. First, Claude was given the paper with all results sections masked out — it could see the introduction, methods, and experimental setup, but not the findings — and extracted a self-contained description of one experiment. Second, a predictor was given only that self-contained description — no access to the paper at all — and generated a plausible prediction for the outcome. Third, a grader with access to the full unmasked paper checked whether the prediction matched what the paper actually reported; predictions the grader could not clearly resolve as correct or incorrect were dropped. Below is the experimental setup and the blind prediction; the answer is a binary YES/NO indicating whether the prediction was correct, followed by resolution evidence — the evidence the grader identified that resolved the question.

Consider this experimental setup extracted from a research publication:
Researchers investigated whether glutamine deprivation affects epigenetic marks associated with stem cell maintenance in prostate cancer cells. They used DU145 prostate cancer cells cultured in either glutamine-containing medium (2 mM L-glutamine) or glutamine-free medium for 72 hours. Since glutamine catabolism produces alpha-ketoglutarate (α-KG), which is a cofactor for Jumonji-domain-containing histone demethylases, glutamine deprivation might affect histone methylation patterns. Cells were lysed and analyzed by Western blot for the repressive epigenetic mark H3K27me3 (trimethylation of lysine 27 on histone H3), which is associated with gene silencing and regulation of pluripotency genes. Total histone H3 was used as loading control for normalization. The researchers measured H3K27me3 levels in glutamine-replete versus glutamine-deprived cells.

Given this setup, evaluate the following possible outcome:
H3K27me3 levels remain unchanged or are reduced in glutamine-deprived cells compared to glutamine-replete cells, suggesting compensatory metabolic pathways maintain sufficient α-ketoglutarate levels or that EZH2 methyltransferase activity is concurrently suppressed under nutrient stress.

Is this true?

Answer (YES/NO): NO